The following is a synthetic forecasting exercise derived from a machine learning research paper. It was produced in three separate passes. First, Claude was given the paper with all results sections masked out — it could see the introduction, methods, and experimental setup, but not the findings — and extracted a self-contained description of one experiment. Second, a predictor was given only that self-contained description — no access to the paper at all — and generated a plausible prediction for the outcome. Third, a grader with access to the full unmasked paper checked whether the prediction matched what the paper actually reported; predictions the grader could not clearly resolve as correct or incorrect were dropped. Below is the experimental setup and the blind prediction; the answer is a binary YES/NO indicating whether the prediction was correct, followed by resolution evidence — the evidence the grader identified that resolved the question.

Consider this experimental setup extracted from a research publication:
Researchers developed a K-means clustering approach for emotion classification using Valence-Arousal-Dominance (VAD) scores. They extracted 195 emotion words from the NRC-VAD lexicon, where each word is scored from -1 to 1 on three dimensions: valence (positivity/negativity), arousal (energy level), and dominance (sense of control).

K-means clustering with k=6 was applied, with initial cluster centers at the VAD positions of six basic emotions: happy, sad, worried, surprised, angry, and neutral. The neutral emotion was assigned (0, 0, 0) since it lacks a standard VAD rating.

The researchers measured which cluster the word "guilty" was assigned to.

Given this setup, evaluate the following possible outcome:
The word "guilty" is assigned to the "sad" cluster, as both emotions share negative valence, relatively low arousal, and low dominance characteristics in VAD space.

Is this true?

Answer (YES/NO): NO